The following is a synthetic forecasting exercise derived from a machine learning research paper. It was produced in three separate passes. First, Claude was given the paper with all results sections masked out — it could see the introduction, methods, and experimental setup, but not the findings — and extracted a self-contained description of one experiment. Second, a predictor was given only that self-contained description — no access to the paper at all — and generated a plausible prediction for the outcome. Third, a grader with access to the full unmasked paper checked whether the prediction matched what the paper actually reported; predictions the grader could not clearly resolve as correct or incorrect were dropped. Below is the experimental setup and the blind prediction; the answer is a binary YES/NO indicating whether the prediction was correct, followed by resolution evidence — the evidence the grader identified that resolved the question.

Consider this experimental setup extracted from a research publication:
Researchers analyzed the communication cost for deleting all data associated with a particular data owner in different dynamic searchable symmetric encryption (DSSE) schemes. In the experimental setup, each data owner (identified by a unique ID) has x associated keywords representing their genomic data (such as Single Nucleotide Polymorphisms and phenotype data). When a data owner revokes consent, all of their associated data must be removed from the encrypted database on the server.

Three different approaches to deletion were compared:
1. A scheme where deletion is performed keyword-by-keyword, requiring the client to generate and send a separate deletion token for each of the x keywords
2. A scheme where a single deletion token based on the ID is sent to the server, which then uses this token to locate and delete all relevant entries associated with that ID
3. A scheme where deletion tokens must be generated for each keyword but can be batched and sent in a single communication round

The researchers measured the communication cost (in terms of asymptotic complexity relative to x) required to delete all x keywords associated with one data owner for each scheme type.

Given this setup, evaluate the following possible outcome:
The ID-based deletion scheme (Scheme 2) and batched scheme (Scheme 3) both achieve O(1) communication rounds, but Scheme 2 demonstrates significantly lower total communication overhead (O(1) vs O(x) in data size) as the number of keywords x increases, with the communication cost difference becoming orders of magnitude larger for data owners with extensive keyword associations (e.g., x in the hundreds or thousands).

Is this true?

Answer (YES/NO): NO